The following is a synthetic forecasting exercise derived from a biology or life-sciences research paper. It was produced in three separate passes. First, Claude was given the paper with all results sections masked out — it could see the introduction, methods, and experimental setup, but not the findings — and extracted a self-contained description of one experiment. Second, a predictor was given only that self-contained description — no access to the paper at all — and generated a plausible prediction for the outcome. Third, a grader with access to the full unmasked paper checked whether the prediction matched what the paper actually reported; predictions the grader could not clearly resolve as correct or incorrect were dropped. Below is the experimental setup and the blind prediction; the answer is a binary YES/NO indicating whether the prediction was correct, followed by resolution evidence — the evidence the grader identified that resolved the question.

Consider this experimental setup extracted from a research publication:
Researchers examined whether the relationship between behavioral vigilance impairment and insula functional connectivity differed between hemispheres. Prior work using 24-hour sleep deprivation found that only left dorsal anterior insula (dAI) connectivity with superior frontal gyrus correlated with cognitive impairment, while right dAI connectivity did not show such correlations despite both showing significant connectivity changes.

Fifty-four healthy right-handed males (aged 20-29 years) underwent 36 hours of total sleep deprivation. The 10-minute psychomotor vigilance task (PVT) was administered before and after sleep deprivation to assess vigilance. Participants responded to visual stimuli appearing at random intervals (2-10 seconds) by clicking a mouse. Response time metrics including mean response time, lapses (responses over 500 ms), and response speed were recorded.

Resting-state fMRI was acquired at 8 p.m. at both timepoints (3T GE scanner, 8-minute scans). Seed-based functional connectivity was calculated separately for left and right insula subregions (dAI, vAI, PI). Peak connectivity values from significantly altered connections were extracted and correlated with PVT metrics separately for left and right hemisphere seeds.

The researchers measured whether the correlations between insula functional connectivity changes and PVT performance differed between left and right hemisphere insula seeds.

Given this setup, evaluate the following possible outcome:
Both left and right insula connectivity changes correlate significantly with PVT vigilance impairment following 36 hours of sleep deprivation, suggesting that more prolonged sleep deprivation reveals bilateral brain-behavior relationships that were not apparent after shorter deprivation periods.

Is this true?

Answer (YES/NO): NO